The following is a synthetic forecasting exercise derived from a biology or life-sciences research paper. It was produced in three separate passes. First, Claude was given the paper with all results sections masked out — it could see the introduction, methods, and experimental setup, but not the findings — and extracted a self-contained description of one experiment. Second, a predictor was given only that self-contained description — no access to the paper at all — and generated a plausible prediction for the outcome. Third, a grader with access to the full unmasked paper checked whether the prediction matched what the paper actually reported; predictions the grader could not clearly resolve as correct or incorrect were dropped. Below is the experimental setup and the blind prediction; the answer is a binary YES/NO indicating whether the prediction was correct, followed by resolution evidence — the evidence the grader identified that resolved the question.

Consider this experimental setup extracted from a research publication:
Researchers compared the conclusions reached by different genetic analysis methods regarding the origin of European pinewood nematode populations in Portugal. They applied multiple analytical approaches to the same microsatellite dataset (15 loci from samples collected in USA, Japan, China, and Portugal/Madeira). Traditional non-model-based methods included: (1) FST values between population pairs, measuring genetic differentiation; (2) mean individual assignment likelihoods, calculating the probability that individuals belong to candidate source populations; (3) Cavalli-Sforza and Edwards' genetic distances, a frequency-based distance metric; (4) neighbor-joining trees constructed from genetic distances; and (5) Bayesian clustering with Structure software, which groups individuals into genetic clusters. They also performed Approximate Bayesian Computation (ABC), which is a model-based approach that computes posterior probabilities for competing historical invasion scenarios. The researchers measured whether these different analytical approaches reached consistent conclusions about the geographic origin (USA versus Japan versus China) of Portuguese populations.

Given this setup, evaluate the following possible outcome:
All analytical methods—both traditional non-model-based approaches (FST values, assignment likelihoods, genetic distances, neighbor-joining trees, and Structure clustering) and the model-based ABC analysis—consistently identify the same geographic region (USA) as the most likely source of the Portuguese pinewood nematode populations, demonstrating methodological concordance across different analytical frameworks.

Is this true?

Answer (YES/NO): NO